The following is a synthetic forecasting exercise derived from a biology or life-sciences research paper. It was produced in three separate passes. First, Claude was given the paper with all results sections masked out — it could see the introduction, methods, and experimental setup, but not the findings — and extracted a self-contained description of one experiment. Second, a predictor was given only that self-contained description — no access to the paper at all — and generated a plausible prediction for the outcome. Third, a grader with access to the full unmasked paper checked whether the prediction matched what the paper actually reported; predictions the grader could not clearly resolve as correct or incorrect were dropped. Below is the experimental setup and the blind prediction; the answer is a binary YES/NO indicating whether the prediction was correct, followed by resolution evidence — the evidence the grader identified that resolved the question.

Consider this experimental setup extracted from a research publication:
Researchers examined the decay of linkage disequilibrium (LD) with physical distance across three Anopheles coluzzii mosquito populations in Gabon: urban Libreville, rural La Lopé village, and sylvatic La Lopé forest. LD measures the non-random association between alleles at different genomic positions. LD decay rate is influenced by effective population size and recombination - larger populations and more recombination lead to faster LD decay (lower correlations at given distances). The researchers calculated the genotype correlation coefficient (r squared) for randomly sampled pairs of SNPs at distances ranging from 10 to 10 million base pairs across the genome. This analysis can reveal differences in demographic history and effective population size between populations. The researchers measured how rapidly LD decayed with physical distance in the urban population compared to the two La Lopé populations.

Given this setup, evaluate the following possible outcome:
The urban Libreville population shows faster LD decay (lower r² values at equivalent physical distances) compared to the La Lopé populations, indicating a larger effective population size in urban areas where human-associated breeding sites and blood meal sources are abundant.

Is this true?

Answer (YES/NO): NO